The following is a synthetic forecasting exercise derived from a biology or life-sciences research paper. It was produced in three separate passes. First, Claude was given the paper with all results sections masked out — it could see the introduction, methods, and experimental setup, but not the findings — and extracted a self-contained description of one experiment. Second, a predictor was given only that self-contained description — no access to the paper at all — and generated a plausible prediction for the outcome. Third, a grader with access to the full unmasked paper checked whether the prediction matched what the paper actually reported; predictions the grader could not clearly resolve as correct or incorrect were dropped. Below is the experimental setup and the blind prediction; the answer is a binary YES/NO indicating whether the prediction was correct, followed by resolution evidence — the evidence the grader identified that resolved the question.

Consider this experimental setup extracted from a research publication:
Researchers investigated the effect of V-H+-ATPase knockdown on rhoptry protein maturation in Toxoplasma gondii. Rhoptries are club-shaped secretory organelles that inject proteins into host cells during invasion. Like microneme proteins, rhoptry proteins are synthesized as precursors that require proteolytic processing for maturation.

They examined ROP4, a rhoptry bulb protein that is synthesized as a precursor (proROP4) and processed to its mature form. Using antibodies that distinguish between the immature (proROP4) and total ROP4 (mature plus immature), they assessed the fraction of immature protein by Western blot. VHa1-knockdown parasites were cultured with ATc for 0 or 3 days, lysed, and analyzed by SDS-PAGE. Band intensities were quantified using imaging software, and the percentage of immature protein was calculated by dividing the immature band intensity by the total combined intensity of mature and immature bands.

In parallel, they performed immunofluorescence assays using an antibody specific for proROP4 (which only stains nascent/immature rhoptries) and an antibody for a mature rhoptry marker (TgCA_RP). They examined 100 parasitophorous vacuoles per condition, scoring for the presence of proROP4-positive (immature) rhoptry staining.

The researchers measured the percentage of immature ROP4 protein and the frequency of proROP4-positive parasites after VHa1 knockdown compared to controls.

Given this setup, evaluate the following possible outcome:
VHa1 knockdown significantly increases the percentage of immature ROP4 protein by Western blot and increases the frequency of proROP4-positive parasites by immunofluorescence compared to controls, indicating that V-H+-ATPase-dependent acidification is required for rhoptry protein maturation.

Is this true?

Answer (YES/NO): YES